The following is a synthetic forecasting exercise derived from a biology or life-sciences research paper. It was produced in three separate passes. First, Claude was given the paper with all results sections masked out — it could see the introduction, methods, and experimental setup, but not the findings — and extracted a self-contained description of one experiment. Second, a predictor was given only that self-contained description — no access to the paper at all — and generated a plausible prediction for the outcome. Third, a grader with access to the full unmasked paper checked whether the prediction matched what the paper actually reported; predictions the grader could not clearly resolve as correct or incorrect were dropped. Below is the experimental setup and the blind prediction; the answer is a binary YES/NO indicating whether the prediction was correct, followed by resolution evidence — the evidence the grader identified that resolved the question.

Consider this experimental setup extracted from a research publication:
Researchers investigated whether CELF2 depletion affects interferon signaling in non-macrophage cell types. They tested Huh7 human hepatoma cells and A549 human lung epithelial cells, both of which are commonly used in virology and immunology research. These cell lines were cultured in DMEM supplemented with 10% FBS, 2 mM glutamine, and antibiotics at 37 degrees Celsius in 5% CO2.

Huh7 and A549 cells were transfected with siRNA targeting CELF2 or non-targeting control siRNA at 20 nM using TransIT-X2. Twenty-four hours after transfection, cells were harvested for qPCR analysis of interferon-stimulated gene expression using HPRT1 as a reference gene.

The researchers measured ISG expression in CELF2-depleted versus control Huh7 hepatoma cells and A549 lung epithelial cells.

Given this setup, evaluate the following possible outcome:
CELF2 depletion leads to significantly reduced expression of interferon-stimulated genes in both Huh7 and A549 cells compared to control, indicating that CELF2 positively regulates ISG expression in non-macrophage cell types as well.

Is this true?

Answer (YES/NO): NO